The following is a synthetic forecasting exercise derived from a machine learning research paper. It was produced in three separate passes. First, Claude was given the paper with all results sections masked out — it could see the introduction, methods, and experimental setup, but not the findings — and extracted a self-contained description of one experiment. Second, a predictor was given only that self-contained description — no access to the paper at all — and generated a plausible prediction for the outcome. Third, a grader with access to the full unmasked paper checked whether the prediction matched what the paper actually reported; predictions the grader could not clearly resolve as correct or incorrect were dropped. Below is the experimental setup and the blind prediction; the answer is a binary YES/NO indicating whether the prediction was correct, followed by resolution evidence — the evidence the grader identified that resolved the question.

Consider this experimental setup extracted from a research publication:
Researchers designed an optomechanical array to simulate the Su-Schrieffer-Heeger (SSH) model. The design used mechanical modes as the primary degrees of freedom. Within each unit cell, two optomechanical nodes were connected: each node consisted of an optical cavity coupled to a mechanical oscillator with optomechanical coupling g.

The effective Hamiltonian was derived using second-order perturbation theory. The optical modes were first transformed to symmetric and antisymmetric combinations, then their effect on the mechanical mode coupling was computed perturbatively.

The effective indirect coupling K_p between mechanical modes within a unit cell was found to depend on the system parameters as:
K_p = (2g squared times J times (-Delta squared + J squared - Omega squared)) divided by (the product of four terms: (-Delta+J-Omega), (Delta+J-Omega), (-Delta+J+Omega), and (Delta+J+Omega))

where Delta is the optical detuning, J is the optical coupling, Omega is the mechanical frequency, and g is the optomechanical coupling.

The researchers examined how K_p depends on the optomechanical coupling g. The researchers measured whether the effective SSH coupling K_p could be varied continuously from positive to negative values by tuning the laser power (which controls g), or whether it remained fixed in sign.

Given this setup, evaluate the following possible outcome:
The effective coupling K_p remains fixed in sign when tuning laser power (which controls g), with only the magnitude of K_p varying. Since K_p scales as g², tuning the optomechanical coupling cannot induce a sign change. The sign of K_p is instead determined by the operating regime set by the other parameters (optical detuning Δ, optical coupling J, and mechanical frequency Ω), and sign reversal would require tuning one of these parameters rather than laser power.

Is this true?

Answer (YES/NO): YES